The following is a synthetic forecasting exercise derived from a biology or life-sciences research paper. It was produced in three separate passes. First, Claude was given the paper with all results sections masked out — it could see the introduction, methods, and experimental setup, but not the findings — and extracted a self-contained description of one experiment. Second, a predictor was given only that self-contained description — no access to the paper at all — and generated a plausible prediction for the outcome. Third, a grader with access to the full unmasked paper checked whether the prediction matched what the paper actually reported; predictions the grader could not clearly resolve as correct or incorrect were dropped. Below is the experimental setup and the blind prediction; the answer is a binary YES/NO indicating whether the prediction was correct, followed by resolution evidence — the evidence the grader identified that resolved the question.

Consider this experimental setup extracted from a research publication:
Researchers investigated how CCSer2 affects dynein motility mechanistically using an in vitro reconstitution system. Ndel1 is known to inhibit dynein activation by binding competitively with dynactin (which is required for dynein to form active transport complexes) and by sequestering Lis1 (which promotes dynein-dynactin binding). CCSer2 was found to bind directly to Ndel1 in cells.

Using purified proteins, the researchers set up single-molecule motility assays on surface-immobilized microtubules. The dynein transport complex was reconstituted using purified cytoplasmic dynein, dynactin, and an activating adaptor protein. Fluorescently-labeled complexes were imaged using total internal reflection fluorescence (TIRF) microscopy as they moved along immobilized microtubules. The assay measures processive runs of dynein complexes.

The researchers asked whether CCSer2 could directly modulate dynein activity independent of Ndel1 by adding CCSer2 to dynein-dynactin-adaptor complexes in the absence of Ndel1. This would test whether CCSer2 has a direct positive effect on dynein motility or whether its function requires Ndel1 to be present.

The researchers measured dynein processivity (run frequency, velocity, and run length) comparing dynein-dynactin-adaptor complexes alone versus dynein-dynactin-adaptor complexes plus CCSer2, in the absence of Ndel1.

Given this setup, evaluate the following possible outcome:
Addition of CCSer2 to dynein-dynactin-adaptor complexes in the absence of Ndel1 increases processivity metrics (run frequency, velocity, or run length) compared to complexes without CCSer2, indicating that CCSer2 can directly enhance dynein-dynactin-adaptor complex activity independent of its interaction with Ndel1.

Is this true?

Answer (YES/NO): NO